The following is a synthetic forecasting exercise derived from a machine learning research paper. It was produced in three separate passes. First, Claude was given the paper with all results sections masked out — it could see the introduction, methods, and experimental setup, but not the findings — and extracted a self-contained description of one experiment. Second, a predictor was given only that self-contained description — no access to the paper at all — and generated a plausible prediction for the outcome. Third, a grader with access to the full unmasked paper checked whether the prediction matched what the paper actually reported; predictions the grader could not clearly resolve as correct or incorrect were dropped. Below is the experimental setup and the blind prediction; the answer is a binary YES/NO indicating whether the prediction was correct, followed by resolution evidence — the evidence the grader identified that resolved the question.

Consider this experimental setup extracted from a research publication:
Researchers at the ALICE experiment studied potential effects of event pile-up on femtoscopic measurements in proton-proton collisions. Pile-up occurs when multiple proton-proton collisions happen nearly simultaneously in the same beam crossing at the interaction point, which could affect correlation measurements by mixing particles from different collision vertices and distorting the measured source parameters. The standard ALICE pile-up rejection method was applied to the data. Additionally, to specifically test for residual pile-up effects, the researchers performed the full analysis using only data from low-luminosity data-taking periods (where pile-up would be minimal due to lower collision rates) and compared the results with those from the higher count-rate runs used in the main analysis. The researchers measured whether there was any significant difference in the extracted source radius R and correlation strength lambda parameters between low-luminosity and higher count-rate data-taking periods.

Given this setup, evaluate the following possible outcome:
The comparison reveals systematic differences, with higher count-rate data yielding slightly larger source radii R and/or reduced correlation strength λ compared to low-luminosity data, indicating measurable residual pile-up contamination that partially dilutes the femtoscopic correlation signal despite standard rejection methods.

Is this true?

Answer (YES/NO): NO